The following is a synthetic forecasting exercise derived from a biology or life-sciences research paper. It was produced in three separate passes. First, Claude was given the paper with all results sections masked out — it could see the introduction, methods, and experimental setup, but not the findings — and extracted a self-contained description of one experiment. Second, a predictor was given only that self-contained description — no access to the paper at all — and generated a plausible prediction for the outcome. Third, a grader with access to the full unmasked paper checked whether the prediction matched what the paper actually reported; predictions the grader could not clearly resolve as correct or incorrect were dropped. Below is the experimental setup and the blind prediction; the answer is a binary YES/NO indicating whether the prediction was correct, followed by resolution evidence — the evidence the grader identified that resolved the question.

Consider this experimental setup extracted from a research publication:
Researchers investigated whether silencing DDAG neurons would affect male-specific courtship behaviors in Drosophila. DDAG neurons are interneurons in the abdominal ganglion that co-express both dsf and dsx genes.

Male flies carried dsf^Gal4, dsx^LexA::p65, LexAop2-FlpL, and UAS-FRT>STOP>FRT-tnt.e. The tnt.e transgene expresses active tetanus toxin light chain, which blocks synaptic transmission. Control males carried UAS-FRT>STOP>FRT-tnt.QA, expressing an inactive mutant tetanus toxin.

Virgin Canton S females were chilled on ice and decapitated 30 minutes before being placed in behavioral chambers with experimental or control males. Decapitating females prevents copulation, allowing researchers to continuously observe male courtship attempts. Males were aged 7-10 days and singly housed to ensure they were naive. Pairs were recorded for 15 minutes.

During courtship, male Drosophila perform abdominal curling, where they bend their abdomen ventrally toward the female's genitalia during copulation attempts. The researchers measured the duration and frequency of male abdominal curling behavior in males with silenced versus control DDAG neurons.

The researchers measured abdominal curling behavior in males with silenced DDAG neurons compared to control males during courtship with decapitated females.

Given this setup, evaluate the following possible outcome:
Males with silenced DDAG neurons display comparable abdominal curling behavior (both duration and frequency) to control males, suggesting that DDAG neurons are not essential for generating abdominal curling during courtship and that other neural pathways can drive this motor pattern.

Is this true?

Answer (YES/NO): NO